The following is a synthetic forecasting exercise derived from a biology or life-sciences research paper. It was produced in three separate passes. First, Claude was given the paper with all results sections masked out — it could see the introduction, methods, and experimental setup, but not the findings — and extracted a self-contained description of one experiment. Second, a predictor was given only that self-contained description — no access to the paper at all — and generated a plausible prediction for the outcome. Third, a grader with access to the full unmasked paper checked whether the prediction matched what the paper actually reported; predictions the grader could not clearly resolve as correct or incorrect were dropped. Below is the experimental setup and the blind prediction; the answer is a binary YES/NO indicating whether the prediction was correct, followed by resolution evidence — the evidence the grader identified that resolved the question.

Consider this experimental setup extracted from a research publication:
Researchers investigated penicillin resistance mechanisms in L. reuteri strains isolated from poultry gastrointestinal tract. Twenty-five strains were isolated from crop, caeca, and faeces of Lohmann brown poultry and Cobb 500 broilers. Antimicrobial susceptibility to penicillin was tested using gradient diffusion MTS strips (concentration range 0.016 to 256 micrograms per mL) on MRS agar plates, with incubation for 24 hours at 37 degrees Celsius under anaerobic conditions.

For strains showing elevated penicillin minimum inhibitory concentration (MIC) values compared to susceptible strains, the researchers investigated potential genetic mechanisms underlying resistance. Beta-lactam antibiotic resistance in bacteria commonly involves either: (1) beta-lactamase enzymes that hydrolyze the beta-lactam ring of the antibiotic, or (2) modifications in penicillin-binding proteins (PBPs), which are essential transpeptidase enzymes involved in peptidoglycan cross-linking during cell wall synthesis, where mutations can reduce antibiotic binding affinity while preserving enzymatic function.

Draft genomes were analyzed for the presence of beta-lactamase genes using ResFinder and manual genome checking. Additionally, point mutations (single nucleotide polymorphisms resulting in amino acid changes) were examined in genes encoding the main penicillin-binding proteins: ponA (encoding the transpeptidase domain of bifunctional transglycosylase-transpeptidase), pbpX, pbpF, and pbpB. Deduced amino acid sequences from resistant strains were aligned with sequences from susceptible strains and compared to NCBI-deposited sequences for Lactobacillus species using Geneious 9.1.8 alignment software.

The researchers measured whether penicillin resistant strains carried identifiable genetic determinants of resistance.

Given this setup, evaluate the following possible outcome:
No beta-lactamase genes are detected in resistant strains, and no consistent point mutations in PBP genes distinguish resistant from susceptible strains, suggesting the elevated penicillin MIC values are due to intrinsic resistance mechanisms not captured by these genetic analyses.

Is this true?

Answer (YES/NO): NO